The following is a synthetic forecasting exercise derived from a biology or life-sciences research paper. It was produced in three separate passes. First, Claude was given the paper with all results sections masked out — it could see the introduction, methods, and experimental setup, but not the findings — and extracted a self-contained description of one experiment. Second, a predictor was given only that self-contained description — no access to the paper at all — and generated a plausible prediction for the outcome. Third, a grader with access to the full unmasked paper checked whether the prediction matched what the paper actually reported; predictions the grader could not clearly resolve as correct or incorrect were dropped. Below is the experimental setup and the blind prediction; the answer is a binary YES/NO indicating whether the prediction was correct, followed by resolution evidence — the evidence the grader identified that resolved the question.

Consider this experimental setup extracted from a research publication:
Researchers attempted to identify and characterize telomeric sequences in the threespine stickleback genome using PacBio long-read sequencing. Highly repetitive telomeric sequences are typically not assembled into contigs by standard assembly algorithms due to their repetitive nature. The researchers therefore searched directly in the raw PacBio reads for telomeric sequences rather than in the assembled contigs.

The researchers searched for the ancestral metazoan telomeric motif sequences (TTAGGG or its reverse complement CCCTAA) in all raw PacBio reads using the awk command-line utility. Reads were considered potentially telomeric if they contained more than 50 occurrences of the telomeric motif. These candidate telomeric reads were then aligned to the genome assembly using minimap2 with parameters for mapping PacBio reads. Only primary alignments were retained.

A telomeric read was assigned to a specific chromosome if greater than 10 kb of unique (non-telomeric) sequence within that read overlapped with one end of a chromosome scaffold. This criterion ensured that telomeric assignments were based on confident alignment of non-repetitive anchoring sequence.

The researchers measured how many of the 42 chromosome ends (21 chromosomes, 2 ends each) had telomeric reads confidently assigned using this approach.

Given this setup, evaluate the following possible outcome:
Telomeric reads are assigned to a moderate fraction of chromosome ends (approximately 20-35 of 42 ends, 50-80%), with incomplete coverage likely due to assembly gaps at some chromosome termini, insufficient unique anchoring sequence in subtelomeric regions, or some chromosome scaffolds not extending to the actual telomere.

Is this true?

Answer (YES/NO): NO